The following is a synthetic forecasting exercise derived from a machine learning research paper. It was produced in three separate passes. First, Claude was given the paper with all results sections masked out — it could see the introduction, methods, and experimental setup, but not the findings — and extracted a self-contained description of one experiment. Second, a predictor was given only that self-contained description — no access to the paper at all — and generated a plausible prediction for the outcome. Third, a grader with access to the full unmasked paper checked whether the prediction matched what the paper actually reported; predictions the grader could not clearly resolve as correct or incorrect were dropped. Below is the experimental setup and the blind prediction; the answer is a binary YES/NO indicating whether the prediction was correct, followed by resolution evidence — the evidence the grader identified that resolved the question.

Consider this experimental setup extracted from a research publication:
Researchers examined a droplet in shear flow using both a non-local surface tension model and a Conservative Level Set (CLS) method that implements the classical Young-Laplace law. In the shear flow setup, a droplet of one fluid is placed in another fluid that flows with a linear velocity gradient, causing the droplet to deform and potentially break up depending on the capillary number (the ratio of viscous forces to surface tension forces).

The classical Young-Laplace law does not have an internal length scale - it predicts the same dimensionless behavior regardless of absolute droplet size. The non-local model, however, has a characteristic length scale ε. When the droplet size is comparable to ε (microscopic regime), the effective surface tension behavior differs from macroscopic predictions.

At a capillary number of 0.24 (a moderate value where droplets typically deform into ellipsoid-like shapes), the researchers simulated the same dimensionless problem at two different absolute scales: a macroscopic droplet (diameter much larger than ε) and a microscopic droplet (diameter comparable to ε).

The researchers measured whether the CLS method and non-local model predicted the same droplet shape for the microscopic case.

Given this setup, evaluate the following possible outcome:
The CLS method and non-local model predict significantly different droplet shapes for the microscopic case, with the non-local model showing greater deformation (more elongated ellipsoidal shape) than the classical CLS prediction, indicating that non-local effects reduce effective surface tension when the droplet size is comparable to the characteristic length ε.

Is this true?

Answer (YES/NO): NO